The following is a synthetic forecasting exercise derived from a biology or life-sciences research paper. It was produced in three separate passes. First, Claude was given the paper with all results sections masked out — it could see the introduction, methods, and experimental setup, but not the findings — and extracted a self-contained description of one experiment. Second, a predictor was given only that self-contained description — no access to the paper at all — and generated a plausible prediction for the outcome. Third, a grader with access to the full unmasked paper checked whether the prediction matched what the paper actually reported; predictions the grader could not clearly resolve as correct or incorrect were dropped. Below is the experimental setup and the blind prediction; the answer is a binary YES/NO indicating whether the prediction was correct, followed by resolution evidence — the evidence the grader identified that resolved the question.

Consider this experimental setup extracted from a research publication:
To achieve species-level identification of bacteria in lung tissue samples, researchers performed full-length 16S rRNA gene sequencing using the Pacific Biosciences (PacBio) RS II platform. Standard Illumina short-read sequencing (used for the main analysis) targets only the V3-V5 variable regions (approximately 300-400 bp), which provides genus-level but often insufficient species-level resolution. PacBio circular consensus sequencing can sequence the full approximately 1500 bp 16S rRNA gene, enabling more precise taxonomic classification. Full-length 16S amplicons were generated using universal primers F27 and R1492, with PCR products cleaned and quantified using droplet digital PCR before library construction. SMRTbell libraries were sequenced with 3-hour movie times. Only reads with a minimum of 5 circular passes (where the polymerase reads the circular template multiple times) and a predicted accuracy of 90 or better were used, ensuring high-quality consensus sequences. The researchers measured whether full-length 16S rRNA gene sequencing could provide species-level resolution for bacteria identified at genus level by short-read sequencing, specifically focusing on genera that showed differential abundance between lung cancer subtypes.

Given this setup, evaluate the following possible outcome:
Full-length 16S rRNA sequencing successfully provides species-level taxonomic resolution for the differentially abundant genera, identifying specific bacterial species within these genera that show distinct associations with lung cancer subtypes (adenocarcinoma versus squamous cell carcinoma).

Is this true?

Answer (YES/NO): NO